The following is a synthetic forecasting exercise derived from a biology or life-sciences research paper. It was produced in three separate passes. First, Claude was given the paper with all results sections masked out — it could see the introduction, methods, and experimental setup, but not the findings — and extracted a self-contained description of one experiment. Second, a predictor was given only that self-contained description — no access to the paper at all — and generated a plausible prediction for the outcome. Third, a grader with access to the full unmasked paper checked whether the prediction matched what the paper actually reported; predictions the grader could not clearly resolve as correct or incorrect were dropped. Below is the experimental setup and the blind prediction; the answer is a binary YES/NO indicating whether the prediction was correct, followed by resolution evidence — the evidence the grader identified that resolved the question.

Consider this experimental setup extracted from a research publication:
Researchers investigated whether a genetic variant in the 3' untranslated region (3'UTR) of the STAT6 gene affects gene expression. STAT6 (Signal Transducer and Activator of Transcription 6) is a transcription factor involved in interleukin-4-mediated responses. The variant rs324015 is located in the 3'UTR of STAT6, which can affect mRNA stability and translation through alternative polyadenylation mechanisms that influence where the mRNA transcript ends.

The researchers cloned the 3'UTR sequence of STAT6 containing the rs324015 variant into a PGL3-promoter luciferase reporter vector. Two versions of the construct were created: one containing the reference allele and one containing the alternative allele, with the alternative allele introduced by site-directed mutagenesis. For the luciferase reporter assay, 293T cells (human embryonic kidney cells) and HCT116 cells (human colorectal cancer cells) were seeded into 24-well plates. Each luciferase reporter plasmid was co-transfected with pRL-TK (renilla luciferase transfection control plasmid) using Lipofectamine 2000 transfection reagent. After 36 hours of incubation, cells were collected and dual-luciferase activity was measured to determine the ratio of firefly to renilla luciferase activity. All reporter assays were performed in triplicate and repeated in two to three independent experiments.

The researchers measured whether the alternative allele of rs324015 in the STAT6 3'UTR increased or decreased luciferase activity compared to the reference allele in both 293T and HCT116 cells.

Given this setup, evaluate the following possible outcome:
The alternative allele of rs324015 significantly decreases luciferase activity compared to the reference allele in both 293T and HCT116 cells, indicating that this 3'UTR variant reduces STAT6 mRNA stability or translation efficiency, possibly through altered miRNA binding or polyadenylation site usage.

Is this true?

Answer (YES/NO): NO